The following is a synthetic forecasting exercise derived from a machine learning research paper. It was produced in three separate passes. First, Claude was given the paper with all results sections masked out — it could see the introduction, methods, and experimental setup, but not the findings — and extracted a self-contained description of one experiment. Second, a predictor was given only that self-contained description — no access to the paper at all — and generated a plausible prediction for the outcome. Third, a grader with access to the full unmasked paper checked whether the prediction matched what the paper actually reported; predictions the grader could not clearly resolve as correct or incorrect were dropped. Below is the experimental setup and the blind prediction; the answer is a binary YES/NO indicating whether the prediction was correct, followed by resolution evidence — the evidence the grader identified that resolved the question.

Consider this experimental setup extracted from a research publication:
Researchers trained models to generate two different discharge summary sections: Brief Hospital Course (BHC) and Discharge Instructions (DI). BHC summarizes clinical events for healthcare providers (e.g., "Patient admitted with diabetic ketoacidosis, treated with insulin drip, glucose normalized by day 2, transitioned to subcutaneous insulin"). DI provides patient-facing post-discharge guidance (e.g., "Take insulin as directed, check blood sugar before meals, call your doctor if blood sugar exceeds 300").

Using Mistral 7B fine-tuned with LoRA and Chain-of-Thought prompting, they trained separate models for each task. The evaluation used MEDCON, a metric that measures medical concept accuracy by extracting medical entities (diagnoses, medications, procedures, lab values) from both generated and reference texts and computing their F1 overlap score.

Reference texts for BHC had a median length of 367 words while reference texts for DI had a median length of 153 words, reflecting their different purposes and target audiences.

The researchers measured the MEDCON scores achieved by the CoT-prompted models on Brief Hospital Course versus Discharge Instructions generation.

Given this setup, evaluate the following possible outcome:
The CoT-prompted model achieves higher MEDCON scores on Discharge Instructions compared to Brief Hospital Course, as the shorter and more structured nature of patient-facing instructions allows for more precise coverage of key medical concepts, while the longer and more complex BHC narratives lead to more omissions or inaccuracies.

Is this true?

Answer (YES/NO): YES